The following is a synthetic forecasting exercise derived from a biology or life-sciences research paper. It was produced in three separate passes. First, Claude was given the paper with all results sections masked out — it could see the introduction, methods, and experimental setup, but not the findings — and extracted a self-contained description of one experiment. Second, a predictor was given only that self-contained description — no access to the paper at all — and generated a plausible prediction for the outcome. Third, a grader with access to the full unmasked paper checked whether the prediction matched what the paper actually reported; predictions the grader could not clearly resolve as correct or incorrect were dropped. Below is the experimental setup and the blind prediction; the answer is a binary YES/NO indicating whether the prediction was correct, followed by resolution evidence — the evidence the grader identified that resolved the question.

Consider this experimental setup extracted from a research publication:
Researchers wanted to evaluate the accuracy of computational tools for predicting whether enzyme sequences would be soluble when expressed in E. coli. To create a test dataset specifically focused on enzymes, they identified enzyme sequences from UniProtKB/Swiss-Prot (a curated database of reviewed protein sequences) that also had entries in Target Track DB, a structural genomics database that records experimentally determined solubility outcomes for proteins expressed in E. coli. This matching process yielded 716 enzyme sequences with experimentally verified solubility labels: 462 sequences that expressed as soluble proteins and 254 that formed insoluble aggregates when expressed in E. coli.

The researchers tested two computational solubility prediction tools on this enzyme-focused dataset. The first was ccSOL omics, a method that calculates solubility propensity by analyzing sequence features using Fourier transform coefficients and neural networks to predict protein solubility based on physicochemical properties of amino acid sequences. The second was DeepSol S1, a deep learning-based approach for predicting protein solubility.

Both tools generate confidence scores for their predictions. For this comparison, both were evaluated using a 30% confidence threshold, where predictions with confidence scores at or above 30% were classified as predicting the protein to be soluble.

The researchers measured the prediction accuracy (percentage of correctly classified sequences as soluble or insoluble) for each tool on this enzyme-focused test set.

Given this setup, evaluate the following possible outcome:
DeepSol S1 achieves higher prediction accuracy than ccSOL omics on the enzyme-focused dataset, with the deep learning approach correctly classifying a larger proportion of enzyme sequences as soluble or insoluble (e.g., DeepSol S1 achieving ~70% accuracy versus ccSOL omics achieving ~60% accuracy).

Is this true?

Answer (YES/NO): NO